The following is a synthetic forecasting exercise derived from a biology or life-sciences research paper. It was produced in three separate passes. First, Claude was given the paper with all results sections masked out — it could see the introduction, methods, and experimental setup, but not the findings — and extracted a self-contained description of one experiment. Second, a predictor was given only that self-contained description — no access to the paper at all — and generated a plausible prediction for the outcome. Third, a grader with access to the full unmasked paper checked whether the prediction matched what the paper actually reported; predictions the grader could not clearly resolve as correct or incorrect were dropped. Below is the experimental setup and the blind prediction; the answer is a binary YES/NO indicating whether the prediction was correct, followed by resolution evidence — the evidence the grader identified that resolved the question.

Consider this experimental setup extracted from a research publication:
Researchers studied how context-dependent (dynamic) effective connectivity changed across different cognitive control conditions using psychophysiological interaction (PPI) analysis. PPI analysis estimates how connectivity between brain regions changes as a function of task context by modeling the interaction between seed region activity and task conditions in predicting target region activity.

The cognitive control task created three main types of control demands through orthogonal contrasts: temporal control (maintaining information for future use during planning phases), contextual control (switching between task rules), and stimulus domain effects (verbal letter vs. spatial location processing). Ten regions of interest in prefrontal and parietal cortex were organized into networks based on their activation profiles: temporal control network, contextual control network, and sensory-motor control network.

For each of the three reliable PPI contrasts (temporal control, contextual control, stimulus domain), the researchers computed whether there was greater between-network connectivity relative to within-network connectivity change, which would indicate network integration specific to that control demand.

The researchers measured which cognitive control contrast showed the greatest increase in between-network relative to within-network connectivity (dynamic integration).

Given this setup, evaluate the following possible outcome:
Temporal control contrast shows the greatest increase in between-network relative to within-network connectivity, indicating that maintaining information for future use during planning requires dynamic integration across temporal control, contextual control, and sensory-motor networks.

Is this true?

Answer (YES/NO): NO